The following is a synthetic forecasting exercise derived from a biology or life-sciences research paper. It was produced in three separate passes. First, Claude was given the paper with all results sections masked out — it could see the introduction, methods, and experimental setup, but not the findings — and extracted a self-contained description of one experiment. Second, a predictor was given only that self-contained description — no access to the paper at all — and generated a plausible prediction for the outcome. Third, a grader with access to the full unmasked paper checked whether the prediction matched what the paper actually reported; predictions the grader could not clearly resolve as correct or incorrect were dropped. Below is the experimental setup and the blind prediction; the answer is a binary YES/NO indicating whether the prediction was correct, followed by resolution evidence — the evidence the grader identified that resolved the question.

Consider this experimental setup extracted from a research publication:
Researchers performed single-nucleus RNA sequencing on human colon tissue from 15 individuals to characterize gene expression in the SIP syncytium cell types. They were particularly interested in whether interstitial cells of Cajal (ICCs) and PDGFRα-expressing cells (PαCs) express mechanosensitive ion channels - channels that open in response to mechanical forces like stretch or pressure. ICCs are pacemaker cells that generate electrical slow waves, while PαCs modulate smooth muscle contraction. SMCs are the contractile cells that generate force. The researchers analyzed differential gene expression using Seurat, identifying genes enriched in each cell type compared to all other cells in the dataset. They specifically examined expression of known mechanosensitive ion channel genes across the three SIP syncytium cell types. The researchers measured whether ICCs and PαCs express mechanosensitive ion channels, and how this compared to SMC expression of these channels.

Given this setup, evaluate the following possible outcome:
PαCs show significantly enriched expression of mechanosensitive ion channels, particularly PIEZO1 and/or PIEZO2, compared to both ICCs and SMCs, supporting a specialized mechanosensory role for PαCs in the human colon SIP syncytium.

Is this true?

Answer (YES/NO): NO